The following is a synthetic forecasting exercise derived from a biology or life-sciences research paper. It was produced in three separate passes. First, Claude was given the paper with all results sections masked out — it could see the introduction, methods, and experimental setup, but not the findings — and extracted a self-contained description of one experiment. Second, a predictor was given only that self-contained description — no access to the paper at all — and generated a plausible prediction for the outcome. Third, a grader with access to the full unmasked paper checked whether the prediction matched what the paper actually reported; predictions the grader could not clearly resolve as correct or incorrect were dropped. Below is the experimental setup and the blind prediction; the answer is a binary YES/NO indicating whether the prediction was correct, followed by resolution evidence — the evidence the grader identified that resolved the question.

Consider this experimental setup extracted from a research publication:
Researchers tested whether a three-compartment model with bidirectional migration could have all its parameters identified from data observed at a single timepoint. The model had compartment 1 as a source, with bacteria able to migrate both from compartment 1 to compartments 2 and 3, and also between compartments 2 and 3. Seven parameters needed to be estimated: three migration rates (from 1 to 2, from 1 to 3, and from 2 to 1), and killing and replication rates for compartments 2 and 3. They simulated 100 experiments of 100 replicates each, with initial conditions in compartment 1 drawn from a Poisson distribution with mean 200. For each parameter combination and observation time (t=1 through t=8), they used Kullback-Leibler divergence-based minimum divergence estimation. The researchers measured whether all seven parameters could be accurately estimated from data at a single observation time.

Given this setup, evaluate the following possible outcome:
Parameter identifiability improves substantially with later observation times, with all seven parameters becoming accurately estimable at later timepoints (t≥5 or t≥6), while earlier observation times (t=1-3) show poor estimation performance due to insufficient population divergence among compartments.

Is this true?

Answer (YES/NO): NO